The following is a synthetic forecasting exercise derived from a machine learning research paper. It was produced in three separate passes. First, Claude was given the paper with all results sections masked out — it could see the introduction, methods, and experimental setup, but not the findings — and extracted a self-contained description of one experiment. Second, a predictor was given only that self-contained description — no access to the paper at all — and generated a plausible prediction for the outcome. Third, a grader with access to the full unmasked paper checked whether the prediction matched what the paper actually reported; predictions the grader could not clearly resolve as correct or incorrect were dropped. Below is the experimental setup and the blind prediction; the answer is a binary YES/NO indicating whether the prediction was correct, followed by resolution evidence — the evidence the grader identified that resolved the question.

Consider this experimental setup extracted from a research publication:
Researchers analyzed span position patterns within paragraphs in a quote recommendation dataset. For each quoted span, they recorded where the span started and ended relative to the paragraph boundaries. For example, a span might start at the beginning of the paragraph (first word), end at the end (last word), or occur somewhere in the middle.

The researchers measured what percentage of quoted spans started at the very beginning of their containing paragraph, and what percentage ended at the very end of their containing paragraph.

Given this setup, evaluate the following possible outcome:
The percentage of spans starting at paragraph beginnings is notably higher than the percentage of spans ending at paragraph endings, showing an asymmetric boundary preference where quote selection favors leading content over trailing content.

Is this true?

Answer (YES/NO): NO